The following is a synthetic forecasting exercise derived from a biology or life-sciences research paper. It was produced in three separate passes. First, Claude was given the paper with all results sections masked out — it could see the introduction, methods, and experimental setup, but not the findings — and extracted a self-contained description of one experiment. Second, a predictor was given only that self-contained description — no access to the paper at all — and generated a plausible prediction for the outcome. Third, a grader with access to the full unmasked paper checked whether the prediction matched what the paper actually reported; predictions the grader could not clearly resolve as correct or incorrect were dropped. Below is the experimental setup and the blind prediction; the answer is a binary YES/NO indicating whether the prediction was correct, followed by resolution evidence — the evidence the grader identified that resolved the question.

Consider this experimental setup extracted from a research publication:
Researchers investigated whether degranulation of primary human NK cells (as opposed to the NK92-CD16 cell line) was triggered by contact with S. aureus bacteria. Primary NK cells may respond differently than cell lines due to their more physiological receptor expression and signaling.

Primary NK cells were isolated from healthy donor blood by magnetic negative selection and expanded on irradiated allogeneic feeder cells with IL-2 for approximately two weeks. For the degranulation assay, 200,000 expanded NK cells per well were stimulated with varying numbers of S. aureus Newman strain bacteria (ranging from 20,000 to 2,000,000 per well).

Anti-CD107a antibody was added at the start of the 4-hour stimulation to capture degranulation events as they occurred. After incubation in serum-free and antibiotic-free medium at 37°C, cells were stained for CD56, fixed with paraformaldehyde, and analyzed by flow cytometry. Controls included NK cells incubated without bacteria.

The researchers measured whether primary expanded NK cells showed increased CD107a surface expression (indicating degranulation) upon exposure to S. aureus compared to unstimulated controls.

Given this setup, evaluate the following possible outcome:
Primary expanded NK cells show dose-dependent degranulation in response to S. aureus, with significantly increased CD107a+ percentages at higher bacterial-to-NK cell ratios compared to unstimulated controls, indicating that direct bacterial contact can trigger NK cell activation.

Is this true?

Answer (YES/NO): YES